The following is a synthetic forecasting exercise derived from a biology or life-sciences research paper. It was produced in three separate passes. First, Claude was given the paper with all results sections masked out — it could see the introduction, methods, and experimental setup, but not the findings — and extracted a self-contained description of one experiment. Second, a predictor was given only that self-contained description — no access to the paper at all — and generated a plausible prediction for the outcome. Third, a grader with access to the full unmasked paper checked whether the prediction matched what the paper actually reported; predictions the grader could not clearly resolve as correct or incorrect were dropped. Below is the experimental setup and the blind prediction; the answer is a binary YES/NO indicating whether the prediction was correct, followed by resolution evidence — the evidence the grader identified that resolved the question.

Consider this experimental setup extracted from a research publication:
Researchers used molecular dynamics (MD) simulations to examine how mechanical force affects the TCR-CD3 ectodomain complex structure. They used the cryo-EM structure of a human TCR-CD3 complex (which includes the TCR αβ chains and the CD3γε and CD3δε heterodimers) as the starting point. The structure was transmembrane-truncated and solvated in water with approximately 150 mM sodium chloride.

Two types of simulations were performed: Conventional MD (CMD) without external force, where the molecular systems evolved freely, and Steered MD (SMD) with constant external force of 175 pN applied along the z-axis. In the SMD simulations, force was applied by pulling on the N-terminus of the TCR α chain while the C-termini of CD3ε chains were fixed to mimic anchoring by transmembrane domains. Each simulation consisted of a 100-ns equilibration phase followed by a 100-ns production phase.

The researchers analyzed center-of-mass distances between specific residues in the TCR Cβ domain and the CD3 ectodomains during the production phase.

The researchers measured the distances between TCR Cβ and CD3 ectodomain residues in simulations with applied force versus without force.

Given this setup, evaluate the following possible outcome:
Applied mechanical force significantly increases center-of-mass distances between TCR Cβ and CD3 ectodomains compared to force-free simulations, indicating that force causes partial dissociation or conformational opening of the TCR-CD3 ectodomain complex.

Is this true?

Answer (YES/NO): NO